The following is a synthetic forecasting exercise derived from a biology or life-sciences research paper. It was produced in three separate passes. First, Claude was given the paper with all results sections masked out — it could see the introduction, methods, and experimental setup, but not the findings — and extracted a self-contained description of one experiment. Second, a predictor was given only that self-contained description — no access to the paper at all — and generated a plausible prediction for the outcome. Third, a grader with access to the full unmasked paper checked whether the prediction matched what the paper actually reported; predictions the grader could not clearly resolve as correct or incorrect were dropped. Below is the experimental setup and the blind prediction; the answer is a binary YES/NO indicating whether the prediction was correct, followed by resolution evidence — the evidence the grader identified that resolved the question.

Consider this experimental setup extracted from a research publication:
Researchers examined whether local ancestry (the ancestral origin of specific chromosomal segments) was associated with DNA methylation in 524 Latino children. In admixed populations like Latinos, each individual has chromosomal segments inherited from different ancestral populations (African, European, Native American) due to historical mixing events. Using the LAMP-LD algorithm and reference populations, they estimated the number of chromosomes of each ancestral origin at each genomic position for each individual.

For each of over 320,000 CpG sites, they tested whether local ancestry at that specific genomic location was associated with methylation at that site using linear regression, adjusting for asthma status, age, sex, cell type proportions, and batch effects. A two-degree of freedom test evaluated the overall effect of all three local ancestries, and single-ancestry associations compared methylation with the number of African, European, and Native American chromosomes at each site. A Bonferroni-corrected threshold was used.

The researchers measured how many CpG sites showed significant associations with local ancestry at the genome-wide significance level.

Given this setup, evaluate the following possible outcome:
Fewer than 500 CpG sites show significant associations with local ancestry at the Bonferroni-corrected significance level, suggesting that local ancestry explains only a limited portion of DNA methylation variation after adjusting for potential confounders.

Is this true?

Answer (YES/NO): YES